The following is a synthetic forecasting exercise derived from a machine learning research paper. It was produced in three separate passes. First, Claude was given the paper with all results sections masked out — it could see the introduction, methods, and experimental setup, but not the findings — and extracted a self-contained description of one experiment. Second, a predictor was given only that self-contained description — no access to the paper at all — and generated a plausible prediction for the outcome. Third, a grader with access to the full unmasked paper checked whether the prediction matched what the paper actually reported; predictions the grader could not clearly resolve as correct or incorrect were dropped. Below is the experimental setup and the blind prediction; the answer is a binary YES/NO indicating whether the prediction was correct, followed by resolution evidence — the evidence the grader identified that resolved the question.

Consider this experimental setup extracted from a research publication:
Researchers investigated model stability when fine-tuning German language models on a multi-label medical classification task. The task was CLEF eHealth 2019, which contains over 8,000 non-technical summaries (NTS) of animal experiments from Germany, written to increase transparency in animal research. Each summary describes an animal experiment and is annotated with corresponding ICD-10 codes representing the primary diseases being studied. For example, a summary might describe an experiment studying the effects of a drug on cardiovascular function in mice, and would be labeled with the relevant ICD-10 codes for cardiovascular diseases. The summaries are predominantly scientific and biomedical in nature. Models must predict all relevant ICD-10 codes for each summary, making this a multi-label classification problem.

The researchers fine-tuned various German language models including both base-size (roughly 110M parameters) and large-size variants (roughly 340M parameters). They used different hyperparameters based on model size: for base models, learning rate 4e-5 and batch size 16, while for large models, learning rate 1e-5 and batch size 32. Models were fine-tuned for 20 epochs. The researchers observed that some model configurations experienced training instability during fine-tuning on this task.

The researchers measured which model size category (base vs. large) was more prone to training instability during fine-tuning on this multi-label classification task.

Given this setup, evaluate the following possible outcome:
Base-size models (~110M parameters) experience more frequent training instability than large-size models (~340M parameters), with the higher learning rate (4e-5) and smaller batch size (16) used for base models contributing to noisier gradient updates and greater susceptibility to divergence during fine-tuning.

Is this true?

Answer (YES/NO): NO